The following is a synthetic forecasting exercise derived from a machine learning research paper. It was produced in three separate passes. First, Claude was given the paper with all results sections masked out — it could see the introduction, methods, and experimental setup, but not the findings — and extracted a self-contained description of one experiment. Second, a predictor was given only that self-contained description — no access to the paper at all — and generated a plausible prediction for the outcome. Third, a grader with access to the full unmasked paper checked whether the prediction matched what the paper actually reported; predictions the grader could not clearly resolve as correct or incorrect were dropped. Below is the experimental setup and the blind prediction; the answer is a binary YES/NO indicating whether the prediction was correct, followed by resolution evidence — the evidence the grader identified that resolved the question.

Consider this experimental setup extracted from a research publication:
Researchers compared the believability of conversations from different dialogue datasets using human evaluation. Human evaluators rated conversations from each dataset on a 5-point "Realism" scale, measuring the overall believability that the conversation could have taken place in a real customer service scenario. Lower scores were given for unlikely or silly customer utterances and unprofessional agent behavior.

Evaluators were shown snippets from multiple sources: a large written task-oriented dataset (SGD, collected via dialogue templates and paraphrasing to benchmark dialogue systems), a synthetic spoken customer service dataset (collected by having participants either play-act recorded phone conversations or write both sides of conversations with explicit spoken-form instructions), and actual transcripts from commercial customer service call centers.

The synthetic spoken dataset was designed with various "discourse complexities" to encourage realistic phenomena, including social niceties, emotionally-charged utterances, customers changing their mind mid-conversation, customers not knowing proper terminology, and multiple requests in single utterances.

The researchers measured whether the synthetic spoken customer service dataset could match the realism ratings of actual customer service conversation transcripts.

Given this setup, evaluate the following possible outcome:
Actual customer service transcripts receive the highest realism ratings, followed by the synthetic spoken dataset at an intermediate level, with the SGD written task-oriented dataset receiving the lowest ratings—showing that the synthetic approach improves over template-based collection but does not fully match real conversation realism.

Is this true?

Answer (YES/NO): YES